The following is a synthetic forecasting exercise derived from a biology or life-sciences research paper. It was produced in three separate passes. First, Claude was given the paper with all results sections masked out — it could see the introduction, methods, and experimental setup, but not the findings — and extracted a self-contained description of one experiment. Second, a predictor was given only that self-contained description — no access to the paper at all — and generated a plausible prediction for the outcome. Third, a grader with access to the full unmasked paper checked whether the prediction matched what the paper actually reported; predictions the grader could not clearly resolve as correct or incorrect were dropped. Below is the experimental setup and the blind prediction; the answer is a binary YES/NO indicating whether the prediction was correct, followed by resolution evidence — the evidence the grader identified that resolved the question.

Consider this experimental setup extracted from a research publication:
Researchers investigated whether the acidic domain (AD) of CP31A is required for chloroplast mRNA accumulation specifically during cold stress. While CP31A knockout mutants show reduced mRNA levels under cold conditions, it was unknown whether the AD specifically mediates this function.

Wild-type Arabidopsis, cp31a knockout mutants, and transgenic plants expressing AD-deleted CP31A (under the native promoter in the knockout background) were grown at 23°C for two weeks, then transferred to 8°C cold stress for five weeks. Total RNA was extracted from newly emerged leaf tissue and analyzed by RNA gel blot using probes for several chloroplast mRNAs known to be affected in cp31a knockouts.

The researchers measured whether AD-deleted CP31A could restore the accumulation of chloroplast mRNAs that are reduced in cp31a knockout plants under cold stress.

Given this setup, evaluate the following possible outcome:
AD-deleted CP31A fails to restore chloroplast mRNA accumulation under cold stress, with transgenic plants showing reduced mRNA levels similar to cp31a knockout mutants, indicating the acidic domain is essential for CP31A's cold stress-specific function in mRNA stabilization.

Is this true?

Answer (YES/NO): YES